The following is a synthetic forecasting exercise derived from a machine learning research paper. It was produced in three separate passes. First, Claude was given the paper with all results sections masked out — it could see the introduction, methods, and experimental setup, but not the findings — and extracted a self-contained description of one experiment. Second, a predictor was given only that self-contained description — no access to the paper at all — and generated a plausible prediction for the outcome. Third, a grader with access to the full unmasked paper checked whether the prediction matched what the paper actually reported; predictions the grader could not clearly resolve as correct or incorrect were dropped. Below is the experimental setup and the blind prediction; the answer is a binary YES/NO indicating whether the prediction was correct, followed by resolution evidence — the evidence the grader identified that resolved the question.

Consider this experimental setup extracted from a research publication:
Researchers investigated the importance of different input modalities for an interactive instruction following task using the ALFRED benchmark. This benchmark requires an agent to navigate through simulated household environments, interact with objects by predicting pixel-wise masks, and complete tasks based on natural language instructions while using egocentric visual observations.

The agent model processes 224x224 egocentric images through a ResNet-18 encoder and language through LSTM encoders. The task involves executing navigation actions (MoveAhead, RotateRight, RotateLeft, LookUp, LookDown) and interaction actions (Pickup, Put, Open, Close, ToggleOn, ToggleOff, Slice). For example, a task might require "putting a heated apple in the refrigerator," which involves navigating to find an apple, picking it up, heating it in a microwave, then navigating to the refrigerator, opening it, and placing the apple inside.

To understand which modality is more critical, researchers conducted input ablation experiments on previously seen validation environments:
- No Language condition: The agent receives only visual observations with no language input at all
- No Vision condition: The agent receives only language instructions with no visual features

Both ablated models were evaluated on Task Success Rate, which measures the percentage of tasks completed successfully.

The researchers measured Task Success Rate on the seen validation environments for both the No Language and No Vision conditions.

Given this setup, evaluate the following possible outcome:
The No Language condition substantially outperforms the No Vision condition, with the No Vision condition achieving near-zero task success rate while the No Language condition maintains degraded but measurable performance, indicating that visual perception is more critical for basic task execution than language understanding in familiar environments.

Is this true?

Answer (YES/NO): YES